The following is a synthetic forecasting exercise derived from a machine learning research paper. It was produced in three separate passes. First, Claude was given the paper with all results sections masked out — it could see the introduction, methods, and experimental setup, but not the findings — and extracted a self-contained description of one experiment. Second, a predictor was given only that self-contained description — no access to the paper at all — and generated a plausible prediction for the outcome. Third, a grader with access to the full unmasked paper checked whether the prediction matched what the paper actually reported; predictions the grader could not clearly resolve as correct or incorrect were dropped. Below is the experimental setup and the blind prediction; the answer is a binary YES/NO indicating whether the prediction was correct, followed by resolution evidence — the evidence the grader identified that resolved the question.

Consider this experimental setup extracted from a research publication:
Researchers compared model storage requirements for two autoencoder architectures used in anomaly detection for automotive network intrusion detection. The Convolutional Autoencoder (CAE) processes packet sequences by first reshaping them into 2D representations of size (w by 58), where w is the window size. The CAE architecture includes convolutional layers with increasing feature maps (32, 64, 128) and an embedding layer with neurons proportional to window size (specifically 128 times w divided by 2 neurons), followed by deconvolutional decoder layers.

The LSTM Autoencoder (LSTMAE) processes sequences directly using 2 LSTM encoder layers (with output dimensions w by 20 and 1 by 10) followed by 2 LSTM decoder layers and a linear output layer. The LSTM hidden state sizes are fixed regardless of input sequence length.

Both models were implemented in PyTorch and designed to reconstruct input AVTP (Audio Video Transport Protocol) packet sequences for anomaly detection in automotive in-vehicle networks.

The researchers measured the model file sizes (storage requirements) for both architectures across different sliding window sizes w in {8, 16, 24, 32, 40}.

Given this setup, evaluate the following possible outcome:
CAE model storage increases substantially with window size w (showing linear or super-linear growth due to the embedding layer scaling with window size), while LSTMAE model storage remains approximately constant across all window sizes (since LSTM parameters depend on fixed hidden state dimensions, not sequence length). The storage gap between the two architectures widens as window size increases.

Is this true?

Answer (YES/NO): YES